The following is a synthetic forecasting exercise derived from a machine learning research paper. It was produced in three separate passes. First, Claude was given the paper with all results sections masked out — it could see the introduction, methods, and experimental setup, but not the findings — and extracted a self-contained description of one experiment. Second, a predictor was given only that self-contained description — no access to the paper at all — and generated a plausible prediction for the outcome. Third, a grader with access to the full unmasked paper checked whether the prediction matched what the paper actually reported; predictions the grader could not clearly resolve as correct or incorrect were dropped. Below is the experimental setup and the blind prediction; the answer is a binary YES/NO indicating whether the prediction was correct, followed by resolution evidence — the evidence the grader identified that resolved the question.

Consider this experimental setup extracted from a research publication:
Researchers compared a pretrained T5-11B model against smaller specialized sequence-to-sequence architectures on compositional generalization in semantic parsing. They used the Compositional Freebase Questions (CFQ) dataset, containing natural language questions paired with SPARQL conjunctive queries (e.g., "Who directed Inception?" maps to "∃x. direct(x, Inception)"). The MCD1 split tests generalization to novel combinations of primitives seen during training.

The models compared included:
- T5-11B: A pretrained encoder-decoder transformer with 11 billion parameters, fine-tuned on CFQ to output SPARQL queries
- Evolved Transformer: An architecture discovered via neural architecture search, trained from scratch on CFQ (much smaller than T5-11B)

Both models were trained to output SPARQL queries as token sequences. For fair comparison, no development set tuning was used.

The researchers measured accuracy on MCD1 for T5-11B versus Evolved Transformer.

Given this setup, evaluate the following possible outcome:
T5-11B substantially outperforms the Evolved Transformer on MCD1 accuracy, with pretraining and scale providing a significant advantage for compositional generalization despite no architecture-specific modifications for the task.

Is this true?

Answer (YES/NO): YES